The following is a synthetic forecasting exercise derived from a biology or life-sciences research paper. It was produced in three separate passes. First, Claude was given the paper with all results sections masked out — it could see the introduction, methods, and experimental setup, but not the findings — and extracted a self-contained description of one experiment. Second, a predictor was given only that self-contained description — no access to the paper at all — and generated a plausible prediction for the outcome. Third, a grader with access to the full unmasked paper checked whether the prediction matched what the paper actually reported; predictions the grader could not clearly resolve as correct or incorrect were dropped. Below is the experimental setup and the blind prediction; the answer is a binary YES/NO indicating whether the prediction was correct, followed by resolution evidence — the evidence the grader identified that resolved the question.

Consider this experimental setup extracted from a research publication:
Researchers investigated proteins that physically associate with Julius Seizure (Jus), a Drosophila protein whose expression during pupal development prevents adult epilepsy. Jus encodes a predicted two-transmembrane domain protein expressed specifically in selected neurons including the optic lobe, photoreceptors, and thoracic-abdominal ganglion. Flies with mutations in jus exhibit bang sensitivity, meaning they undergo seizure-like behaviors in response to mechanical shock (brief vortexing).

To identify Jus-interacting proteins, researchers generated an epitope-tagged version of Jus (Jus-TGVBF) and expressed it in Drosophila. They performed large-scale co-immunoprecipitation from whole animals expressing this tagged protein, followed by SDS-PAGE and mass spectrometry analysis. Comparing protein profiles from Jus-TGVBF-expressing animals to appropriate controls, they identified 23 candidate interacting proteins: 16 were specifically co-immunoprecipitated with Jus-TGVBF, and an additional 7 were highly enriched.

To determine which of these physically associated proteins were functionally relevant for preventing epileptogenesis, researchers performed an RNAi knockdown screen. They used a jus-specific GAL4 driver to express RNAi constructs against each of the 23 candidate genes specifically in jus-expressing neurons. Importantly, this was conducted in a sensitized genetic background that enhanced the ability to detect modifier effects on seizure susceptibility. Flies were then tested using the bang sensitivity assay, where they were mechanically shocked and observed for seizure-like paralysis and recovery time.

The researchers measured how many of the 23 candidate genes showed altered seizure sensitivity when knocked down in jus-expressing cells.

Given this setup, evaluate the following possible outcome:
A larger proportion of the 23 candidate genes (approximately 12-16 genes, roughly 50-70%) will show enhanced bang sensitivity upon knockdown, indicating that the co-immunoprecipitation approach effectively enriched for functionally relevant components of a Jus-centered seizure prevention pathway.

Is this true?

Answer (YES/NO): NO